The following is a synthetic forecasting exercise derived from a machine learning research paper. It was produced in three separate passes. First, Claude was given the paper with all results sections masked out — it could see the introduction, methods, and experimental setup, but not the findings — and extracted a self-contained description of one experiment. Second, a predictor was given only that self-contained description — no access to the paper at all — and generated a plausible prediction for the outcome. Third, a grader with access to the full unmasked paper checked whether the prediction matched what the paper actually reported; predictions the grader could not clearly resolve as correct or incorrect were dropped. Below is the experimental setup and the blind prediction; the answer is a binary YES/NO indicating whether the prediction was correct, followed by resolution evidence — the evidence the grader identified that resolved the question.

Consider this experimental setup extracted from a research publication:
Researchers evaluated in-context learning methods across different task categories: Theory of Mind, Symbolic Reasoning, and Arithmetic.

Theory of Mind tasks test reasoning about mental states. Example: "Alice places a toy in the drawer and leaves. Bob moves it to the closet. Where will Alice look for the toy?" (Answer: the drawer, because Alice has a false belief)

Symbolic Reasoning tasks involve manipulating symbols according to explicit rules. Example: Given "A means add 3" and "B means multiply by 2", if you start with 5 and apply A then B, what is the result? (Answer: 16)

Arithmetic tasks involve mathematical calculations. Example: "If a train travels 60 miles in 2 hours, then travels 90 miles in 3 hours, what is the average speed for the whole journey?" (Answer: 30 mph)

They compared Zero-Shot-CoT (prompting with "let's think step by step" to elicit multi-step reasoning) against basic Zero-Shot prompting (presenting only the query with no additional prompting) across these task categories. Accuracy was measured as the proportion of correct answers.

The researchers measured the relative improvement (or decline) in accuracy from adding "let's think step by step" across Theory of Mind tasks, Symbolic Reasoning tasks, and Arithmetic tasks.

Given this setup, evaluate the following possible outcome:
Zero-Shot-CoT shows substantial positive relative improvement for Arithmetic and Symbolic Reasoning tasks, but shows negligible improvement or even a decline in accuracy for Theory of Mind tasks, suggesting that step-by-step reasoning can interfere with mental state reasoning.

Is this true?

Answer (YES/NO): YES